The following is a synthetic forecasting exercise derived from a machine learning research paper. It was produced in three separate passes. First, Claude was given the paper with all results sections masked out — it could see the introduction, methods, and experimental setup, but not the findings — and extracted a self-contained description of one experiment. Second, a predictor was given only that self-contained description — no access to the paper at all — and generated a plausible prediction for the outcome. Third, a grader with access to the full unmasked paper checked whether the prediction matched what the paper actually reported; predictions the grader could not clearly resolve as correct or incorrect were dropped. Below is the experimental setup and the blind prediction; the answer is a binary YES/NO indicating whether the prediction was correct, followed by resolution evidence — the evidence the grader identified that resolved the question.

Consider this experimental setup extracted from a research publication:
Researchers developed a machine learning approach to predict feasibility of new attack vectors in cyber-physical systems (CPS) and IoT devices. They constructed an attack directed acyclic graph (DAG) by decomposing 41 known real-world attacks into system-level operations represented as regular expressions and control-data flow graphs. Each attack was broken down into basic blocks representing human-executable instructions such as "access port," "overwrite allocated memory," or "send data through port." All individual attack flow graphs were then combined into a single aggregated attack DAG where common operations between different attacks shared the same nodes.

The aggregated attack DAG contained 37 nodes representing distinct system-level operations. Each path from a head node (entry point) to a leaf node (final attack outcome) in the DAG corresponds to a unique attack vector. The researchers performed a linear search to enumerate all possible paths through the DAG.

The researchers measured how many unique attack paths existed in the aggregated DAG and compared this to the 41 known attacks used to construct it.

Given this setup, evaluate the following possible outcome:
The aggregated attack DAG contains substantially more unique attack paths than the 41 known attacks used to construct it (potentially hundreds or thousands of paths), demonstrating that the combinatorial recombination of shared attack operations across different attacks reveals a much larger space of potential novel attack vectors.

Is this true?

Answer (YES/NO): NO